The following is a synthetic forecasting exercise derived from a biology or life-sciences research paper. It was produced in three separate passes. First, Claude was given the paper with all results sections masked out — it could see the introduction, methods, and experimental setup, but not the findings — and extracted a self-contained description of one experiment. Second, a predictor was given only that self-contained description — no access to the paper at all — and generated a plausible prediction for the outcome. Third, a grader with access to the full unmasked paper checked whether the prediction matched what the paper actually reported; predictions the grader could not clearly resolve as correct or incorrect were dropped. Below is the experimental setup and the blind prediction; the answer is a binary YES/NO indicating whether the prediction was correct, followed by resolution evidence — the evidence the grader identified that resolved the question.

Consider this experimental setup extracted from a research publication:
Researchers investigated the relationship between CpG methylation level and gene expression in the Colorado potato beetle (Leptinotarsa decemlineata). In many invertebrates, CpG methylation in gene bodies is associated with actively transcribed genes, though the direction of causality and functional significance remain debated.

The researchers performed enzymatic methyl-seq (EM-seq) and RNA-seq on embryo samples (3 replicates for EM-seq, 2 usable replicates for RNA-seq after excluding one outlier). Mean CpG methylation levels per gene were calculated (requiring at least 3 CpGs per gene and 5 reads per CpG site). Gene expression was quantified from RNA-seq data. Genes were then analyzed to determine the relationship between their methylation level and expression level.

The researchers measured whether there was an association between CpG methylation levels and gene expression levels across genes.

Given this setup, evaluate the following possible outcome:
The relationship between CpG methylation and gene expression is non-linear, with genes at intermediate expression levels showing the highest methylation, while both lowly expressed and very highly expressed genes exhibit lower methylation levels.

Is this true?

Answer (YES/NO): NO